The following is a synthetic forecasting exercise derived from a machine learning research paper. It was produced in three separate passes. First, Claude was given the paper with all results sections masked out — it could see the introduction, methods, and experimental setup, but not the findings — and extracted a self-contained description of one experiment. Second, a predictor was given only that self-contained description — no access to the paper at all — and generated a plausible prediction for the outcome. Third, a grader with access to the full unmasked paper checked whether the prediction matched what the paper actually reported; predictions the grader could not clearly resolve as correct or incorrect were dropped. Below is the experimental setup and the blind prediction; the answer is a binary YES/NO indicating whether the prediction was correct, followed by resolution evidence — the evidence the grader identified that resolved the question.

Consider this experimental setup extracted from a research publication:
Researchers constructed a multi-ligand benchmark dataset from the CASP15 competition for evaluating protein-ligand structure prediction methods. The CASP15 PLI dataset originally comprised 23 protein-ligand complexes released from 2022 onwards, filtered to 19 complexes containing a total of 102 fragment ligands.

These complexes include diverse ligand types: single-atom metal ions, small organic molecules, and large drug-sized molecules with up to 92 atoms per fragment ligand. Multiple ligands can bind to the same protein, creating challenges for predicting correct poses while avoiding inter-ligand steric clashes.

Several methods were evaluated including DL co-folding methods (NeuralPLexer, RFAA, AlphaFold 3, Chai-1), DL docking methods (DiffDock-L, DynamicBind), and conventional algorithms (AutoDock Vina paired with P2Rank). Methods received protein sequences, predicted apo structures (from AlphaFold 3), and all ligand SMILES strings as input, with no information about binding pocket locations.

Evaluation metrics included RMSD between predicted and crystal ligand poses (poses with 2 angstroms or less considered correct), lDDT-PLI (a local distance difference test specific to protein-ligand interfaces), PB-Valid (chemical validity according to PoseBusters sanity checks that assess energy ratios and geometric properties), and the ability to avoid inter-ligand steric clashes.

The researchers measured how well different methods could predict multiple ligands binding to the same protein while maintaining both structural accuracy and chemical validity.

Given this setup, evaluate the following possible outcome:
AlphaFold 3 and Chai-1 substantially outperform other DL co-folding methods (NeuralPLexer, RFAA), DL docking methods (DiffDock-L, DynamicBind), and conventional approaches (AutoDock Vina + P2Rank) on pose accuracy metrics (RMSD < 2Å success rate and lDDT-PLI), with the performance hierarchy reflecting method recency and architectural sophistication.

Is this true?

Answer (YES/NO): NO